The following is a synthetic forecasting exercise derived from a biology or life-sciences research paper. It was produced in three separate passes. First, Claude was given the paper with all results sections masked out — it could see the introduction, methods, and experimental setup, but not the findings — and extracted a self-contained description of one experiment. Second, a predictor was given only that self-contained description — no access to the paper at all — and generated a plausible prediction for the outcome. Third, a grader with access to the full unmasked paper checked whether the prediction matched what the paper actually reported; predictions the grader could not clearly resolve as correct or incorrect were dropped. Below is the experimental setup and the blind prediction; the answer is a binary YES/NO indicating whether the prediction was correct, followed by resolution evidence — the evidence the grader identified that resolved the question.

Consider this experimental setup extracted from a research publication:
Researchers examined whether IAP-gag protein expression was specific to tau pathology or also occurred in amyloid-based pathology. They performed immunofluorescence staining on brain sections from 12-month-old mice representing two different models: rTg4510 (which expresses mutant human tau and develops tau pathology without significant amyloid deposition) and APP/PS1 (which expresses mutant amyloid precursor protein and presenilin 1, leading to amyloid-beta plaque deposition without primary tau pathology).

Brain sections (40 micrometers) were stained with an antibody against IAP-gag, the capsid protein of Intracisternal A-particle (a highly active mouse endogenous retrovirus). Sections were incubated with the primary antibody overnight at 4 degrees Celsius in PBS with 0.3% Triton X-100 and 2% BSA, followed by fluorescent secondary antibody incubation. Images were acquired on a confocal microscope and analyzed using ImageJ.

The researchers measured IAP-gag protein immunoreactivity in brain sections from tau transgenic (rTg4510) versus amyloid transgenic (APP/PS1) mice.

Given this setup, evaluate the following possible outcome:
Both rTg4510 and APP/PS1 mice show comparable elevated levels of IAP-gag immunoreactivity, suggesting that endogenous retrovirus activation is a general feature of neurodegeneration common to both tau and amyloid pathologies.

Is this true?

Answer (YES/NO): NO